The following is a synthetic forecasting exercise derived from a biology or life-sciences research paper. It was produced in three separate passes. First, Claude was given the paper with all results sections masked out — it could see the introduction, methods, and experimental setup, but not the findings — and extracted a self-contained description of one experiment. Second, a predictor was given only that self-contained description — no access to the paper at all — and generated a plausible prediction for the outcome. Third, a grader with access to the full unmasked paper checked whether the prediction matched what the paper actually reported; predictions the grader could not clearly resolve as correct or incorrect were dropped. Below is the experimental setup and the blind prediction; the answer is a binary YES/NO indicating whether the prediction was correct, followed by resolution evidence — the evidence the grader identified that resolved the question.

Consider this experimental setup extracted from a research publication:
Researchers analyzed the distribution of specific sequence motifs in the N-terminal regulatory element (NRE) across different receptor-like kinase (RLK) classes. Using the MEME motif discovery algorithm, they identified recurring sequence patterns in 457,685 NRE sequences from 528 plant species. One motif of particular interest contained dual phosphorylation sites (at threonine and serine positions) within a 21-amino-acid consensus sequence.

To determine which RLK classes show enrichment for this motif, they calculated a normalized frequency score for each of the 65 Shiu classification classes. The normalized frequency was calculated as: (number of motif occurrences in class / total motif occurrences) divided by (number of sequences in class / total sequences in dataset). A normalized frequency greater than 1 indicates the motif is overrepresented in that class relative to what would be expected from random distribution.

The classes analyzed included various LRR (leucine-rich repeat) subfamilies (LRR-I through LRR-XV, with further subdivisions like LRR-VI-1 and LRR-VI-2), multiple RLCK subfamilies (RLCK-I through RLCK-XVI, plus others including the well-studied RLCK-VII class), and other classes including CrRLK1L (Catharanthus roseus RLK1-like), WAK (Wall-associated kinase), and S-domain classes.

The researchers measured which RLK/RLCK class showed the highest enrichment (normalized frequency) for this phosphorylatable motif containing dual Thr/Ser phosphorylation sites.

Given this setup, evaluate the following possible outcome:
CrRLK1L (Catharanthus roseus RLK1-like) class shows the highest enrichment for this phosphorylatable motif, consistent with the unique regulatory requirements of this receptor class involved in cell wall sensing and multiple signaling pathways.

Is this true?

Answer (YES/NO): NO